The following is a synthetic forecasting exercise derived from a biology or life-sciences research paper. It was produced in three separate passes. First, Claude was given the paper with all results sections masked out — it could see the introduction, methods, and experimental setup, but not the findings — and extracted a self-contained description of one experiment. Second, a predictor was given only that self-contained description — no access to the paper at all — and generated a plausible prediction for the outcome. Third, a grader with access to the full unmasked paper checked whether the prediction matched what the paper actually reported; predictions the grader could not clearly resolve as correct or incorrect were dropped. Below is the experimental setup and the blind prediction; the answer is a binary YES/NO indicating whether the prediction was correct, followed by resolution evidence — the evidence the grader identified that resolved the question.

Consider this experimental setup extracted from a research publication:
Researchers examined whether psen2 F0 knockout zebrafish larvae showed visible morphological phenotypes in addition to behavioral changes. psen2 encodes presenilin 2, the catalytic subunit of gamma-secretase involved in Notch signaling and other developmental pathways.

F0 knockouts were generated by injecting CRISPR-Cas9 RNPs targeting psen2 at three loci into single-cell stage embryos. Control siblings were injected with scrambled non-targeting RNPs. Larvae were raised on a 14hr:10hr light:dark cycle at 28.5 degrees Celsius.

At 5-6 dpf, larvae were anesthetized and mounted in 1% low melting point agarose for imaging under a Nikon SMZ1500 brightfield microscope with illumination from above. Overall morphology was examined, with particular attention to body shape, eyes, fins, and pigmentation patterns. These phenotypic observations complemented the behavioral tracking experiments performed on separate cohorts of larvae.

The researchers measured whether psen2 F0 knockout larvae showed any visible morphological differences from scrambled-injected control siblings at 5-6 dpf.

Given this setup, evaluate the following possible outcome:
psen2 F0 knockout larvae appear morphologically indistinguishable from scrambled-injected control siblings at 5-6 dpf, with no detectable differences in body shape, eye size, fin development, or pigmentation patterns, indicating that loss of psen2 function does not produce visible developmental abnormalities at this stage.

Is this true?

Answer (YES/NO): NO